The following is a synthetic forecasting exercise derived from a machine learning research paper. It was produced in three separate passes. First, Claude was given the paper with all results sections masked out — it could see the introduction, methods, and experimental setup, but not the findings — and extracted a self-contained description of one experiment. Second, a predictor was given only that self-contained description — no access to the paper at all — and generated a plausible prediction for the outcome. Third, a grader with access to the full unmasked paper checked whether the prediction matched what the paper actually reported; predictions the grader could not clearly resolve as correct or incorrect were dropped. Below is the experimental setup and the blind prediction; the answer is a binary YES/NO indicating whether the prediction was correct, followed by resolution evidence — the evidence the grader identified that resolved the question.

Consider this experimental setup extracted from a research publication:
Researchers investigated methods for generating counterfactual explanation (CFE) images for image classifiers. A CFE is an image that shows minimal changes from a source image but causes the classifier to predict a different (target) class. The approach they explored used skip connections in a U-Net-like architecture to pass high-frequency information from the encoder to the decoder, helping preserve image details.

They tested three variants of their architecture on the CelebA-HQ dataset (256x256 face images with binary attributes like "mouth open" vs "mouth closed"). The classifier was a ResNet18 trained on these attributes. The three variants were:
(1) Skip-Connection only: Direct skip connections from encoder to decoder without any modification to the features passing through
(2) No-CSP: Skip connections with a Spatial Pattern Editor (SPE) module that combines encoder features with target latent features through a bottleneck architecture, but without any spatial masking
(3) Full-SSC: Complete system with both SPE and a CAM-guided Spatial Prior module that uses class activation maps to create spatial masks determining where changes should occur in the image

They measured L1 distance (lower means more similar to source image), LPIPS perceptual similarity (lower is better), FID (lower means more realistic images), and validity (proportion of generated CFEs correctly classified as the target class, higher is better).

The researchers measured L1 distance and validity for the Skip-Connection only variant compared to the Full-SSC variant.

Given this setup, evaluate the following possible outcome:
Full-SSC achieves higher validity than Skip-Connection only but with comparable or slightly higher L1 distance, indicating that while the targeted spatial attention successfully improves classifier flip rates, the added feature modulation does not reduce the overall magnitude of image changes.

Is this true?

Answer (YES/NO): YES